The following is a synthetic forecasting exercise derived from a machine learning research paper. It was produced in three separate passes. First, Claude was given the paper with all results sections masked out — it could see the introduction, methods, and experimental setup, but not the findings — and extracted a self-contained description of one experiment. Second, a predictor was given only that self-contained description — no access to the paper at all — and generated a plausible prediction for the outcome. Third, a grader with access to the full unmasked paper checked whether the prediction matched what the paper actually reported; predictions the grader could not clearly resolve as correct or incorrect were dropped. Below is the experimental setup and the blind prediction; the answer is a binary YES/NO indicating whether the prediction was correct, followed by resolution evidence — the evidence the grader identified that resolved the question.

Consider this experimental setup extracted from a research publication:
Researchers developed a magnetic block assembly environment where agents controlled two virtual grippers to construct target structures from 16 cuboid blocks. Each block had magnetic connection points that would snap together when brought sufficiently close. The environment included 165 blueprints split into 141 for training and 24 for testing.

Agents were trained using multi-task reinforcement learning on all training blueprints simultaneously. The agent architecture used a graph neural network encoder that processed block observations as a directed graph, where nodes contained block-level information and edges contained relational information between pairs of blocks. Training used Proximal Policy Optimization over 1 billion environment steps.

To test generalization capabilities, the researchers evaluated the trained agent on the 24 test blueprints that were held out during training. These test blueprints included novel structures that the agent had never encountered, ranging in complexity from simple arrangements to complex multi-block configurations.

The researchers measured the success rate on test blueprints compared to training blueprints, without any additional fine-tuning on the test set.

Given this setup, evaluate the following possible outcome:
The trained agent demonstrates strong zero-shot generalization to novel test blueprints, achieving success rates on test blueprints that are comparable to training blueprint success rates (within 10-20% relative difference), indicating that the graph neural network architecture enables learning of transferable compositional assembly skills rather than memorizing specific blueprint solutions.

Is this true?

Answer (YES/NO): YES